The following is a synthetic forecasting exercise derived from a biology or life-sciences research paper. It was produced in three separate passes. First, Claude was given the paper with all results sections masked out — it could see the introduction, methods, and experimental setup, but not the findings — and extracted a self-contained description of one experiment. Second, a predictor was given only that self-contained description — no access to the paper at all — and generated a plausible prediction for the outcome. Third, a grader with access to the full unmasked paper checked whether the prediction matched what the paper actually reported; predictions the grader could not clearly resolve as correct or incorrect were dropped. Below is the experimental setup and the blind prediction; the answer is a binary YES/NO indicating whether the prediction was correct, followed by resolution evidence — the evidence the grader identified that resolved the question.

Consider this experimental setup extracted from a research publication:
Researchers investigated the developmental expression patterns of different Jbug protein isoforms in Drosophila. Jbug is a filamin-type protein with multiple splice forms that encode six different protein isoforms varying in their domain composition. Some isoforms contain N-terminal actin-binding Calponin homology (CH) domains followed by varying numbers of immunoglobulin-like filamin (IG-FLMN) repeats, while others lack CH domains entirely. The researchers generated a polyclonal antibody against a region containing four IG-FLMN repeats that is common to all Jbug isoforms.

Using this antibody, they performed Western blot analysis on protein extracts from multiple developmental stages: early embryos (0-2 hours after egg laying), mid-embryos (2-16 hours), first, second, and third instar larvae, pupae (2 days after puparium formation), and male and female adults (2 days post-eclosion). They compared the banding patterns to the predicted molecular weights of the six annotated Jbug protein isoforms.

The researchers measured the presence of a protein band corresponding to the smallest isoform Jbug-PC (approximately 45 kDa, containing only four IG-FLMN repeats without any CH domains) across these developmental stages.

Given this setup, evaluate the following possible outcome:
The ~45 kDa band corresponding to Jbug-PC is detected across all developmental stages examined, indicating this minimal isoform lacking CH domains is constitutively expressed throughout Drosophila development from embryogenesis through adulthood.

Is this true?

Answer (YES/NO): NO